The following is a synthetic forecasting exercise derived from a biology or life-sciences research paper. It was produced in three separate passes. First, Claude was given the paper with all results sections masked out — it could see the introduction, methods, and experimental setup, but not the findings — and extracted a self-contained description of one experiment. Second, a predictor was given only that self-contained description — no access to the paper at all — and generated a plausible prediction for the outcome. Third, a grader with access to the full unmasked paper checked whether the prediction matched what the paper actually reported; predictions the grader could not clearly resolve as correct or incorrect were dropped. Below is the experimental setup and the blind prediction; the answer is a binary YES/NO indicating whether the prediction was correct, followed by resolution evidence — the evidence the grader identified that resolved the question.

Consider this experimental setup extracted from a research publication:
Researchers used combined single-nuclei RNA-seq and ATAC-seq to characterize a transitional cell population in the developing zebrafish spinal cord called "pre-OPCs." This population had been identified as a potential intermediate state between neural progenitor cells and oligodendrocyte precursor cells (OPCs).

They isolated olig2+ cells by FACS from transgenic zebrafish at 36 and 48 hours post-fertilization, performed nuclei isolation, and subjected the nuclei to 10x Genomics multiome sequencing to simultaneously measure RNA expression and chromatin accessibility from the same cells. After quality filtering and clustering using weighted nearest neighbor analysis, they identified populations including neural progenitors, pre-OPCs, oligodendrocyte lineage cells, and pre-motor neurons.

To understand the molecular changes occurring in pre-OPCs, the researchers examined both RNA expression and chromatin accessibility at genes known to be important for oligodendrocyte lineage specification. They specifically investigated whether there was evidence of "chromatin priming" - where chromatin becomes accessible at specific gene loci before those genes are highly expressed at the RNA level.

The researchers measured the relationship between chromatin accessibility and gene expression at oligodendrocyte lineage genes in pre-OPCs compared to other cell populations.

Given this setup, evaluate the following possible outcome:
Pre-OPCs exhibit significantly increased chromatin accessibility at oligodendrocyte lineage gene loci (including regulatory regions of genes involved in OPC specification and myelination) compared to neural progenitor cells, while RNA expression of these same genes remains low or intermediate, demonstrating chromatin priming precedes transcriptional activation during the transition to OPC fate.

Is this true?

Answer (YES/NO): NO